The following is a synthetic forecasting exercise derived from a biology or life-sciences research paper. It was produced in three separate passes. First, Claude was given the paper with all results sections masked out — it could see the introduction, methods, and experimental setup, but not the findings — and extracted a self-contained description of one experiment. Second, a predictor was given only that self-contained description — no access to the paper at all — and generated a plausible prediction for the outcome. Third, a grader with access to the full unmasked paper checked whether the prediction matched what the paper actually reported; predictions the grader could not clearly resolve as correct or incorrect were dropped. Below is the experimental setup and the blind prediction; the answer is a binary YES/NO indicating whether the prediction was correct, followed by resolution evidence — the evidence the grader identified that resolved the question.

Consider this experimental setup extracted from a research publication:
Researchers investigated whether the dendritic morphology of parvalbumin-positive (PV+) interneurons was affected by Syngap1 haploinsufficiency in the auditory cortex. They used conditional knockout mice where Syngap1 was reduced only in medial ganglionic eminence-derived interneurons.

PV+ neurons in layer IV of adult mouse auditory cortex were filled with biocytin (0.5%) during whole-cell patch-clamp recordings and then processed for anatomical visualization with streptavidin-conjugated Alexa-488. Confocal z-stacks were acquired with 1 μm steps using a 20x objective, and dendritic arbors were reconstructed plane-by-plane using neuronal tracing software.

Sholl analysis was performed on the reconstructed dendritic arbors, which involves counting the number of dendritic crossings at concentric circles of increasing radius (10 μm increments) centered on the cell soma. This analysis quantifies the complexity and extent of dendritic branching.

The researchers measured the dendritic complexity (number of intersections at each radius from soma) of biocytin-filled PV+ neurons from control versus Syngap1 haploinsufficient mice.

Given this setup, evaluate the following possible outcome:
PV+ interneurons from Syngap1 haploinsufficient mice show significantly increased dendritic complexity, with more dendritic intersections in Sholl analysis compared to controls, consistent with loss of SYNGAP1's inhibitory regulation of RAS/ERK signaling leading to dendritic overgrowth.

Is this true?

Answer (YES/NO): NO